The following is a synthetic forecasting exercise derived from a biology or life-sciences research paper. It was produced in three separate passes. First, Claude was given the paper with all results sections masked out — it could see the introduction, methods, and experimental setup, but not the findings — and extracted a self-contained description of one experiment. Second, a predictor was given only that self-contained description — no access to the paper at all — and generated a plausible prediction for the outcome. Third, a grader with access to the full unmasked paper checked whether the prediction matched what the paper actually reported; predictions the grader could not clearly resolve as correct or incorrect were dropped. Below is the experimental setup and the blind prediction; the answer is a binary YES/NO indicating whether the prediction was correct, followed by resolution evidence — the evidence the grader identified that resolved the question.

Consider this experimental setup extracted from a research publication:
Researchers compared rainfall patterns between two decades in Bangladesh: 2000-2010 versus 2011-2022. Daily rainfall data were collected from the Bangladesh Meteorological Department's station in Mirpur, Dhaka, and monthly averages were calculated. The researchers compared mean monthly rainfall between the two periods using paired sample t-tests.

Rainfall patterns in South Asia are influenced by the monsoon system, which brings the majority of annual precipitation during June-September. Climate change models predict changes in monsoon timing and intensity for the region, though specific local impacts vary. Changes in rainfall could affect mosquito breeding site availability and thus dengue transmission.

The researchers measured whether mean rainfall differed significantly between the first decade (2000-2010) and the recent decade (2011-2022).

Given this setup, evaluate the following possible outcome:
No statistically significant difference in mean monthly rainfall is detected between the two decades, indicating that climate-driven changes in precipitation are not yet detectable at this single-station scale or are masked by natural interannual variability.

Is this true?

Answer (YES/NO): NO